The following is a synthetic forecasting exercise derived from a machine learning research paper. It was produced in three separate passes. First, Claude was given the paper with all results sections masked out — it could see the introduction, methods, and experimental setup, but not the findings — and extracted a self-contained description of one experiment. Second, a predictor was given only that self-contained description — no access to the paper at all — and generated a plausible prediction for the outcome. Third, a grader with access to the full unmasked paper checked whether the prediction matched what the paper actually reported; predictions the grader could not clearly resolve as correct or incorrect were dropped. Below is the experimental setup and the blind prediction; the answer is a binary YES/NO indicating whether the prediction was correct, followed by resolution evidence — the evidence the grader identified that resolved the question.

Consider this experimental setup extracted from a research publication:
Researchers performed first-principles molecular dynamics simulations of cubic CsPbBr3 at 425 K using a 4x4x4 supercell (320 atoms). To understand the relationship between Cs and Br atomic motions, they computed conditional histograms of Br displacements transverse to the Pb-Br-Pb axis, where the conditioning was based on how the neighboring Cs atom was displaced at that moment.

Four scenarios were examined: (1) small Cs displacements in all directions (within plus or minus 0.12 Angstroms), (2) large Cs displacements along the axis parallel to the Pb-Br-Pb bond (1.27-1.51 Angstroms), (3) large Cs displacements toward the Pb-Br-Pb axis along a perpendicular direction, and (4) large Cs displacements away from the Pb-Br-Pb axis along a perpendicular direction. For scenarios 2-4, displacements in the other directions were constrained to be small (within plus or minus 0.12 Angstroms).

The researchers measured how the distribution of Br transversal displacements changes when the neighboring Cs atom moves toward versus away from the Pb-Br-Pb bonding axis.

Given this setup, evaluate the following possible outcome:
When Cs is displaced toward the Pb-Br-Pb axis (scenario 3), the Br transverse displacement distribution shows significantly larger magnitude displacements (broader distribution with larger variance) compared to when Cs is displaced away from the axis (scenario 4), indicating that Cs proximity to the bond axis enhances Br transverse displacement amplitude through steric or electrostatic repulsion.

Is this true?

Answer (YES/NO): NO